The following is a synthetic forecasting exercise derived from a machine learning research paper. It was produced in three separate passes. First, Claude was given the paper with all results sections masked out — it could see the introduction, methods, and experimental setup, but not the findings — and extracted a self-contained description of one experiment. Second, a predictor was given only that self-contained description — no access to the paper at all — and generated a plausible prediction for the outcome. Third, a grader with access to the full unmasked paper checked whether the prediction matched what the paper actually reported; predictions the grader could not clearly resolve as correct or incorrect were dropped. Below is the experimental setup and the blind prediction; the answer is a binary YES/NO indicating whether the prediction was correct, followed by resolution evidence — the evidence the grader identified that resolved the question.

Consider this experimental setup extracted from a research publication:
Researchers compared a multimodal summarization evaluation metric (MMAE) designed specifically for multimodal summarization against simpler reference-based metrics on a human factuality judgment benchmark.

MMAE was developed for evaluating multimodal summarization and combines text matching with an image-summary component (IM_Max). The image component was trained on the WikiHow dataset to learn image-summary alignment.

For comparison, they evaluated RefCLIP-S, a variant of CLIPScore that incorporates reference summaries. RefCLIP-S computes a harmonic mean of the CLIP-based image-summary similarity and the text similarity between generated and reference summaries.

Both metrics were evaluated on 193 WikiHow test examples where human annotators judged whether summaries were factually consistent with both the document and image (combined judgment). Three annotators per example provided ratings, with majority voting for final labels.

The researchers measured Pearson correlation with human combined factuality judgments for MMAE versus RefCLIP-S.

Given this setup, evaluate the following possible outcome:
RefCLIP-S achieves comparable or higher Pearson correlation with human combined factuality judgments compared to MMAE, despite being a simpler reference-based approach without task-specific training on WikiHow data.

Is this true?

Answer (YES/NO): YES